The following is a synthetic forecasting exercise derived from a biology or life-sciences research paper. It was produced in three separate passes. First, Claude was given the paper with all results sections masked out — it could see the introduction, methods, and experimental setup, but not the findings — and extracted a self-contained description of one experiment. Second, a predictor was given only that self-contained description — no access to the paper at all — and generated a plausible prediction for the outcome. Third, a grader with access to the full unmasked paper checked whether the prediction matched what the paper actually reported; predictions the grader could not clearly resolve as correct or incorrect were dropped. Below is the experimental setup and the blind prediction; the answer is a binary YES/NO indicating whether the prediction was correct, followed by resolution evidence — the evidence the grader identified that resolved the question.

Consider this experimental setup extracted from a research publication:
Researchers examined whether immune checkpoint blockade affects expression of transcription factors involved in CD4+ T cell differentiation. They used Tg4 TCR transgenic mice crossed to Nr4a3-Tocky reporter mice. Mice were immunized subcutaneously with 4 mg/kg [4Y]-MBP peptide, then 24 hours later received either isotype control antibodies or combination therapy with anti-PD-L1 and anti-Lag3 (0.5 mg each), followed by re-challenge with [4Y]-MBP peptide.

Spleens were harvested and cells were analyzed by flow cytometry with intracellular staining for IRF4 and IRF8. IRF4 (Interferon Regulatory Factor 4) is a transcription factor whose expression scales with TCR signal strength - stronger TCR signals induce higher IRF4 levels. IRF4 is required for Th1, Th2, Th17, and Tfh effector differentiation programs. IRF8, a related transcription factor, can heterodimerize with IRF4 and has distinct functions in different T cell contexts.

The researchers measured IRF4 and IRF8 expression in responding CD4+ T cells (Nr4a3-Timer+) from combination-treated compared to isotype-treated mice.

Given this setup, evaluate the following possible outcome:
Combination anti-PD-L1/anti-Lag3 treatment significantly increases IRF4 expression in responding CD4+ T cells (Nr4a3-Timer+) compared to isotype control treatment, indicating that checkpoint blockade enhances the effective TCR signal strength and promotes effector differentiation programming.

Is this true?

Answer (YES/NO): YES